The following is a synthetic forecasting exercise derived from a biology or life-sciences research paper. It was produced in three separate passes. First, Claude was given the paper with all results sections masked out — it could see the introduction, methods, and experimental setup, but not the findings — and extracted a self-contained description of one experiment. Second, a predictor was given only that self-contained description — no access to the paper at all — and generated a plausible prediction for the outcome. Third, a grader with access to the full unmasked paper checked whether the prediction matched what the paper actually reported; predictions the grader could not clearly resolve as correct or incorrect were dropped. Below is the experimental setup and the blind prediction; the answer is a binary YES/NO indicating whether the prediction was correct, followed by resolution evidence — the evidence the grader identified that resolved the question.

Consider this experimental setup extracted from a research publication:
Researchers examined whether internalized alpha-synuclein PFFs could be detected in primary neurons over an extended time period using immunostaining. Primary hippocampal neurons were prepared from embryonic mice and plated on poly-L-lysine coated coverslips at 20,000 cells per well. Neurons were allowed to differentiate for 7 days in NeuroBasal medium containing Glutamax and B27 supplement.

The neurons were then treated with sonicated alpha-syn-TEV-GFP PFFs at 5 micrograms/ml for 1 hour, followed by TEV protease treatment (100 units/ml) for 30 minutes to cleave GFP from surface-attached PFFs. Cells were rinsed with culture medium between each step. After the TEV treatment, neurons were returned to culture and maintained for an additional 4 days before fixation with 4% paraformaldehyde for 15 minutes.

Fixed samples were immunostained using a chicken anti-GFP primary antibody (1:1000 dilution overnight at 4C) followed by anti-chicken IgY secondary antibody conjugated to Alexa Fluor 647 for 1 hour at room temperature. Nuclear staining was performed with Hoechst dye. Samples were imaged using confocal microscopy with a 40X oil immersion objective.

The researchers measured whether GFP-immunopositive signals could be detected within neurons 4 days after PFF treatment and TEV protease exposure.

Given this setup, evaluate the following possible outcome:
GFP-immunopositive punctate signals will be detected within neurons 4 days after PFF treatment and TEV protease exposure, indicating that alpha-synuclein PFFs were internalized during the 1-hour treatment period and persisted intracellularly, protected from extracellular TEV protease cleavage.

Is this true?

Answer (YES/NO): YES